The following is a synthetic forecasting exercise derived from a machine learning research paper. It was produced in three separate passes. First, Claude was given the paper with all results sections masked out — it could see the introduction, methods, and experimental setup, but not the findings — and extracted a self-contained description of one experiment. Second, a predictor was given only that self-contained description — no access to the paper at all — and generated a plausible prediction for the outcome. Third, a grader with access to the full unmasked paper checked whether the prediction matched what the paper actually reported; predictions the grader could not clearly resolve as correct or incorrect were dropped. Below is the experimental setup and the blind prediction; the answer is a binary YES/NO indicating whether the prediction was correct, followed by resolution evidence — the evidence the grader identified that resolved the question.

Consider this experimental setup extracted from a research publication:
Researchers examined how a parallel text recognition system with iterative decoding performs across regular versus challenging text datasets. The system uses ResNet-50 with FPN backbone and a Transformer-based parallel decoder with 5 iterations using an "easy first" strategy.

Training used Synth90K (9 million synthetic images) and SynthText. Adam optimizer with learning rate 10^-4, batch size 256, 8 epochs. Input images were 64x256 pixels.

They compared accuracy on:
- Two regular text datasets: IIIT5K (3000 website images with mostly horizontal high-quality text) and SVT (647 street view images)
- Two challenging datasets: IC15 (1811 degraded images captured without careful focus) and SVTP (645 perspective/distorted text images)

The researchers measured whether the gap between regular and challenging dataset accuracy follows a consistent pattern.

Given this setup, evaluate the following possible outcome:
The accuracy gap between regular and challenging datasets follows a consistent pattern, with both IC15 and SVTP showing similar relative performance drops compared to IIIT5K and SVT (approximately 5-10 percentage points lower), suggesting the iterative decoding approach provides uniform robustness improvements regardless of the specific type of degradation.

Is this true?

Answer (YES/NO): NO